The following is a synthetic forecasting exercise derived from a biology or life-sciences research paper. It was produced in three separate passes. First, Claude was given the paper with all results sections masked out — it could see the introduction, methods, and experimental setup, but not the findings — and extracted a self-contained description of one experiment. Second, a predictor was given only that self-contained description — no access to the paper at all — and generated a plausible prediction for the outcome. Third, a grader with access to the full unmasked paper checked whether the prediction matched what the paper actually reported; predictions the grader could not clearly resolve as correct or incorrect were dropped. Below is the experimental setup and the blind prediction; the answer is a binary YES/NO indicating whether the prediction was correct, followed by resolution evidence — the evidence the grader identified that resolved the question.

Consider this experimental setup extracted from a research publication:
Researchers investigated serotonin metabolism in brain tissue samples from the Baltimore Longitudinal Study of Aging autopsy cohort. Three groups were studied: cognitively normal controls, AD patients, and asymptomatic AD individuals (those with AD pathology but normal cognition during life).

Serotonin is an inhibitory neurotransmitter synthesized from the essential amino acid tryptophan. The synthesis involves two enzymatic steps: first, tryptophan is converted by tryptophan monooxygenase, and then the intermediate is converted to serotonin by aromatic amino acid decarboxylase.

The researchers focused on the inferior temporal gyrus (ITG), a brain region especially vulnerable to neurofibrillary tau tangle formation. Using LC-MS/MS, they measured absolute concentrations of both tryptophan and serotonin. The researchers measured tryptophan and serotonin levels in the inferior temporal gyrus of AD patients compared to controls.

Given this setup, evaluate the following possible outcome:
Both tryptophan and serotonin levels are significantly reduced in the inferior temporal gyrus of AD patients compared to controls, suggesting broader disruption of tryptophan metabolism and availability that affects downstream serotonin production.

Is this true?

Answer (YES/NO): NO